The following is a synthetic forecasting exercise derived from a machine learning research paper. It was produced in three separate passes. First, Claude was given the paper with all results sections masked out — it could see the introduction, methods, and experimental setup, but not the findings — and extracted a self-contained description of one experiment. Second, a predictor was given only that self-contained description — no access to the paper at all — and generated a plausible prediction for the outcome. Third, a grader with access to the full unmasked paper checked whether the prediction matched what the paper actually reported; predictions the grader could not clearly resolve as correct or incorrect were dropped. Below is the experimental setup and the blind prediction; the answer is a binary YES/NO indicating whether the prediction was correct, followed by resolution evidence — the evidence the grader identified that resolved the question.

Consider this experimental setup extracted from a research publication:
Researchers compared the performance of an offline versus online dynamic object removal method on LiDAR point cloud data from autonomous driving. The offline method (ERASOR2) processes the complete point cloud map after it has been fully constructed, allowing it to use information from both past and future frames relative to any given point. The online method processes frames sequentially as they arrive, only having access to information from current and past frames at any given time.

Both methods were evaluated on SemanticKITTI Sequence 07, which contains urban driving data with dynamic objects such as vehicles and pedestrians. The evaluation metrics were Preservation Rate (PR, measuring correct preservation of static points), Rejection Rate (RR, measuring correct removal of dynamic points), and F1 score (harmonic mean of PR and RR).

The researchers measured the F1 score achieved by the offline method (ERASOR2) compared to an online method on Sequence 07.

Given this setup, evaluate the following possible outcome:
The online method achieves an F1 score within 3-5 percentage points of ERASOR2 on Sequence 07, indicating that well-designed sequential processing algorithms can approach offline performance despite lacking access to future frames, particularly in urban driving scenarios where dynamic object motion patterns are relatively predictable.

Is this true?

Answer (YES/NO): NO